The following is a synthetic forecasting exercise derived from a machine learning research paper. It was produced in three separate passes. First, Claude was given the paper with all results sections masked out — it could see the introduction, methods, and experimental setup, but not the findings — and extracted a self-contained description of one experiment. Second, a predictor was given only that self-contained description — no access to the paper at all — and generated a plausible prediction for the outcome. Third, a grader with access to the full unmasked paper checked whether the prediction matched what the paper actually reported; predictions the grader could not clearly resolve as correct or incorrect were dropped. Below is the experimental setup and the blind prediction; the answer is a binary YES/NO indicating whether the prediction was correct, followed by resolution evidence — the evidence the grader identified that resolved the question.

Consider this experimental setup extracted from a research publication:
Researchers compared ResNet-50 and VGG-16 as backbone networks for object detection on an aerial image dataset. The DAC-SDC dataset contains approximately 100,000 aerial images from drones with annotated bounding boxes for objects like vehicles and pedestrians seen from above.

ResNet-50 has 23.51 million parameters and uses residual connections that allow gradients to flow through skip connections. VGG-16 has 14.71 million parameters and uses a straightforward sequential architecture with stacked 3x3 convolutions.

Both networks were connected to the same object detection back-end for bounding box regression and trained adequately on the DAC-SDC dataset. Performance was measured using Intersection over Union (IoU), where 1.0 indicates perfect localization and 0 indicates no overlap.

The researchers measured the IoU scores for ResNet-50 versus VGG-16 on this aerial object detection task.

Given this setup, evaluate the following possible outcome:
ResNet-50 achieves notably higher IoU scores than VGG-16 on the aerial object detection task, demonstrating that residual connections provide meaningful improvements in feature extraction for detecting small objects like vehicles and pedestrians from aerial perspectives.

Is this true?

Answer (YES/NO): NO